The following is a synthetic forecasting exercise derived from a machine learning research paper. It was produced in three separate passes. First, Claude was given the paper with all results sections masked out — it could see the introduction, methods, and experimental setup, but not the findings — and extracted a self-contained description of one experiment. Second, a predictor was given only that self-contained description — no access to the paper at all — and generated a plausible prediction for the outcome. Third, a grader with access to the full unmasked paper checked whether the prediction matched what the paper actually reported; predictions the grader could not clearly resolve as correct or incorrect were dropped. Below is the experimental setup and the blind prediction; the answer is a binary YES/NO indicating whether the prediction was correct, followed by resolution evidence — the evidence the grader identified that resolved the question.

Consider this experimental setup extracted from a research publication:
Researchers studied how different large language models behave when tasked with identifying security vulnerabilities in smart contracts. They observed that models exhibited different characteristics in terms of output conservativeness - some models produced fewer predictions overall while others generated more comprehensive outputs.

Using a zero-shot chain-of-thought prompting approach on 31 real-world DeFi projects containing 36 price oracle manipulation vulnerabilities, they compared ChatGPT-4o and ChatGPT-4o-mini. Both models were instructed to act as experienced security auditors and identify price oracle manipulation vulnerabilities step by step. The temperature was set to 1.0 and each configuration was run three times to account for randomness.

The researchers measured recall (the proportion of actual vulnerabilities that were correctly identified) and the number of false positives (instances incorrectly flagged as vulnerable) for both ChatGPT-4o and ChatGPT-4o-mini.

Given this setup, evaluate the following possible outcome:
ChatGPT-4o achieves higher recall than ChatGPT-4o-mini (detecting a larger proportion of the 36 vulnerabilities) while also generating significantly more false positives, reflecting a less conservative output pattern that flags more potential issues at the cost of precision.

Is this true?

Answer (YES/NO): NO